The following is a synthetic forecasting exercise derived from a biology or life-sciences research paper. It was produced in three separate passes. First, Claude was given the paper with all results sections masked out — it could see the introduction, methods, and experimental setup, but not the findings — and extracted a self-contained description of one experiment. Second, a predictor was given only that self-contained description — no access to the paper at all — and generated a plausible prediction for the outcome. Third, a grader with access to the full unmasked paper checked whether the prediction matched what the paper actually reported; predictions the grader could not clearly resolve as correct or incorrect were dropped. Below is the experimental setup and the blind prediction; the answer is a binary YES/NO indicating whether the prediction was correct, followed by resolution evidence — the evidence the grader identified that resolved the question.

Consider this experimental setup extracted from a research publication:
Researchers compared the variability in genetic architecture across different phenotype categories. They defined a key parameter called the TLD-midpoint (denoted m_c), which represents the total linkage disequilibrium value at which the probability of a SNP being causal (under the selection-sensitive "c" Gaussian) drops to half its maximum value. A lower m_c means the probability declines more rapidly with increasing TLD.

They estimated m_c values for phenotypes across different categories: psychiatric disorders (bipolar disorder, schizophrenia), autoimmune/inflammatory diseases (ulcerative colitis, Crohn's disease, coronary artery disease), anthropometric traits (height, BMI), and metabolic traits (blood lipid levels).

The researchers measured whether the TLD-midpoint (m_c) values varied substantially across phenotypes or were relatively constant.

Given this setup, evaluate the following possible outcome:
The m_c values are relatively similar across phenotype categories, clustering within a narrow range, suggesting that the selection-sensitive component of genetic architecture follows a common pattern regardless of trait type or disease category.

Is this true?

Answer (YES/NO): NO